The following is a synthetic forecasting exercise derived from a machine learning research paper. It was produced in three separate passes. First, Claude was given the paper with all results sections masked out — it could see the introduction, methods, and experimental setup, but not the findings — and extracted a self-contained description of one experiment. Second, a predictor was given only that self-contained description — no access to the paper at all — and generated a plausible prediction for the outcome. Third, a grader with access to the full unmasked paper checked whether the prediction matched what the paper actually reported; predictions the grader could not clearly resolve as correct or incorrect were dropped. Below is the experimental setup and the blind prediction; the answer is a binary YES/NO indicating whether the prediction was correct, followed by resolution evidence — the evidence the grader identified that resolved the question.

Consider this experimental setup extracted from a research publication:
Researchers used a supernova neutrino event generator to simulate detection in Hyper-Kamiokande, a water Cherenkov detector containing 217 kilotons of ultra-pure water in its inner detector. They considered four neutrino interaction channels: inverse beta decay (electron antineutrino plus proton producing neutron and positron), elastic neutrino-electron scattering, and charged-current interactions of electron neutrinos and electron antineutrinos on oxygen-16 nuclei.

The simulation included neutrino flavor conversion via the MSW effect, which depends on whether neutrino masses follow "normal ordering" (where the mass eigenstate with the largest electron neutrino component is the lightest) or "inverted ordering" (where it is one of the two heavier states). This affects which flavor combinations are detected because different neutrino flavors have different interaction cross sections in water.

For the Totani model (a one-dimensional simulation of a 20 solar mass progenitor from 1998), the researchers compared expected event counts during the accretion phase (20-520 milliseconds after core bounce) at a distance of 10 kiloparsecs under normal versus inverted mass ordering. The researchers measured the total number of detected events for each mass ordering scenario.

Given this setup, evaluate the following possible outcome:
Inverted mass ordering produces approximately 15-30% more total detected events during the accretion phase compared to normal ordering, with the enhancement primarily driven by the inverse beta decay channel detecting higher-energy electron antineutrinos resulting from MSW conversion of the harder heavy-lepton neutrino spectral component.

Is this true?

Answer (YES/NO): NO